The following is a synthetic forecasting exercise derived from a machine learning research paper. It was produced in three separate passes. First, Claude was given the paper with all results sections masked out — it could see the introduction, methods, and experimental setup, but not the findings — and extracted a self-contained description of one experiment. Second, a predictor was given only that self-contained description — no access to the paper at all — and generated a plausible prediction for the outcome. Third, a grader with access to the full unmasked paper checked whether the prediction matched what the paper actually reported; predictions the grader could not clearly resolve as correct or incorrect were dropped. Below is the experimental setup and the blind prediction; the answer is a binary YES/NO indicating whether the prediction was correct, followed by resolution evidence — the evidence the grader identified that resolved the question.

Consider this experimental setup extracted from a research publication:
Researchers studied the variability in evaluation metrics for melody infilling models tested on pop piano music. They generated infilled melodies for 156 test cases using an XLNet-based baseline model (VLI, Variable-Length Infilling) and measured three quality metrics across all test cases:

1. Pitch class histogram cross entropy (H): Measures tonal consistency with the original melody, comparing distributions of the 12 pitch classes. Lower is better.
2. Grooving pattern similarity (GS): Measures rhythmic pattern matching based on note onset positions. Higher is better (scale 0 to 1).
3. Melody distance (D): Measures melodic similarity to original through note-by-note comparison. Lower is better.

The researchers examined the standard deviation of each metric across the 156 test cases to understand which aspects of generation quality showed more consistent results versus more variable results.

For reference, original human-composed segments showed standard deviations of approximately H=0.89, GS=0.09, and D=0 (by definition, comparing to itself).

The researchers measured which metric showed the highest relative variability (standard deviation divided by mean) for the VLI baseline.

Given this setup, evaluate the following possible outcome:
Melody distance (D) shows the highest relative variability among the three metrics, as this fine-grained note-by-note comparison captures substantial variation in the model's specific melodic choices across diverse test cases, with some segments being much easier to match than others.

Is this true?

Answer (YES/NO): YES